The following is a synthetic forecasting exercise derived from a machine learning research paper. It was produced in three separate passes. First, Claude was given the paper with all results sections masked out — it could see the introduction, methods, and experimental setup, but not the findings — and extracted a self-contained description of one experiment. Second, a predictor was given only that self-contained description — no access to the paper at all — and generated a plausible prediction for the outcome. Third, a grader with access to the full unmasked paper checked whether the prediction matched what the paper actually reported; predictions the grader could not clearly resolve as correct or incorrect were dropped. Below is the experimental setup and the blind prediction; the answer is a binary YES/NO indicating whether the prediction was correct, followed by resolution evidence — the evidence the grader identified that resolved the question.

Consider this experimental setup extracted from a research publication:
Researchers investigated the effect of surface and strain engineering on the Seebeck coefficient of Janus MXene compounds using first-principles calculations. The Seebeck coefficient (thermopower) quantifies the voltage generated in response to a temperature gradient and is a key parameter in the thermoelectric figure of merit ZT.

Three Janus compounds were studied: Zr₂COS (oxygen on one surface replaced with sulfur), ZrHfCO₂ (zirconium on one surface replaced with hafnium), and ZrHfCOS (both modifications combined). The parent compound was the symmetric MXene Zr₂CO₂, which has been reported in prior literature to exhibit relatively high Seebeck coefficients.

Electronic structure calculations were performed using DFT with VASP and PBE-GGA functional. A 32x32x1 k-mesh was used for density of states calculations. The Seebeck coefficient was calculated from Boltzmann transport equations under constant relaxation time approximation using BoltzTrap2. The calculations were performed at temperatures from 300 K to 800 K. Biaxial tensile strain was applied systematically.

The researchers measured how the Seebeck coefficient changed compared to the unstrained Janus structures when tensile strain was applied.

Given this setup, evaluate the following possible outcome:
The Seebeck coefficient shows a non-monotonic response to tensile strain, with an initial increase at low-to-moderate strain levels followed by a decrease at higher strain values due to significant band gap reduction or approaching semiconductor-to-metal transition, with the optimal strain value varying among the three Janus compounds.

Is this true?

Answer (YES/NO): NO